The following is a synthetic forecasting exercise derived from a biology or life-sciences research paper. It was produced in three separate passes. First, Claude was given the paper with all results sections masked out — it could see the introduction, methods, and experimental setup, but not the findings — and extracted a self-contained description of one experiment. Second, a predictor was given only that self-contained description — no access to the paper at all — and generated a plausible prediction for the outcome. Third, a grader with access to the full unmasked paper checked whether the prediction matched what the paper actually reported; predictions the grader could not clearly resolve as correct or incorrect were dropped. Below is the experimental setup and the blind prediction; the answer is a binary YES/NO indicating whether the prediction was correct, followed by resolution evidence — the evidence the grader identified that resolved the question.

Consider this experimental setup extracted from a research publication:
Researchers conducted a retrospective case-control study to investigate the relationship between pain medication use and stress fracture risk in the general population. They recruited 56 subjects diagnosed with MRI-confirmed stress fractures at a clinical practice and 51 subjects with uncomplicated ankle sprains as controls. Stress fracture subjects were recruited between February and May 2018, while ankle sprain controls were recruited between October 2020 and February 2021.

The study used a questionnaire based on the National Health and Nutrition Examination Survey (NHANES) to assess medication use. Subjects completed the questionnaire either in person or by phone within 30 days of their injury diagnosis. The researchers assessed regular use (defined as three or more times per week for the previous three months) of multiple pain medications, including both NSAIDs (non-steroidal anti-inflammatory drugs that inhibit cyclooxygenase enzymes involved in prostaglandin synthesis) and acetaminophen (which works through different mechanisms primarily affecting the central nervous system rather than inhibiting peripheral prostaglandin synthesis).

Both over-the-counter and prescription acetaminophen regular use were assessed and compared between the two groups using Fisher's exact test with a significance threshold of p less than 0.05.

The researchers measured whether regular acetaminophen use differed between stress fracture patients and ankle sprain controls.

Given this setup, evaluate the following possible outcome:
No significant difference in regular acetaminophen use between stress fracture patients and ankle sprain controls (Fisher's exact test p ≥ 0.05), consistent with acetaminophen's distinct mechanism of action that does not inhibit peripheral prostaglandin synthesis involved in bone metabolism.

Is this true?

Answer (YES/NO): YES